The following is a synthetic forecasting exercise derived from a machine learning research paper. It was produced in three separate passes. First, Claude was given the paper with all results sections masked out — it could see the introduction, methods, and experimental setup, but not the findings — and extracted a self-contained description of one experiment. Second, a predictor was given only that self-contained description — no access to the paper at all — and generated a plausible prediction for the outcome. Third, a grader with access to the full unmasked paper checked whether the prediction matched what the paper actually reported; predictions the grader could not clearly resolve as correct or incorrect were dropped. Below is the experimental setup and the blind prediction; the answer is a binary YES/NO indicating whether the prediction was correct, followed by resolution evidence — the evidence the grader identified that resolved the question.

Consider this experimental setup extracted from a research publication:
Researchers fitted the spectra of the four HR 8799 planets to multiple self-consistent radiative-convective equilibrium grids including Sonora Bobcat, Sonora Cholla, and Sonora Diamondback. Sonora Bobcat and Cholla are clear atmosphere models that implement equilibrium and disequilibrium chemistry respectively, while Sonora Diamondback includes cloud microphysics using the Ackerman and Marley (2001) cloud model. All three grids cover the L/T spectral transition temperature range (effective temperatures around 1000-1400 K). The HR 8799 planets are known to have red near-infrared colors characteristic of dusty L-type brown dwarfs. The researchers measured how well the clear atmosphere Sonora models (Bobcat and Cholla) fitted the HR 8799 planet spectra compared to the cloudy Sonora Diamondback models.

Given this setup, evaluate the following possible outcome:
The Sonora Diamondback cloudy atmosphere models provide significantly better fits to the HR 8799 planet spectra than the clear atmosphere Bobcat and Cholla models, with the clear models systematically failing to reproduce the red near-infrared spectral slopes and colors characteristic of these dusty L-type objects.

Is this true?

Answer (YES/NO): YES